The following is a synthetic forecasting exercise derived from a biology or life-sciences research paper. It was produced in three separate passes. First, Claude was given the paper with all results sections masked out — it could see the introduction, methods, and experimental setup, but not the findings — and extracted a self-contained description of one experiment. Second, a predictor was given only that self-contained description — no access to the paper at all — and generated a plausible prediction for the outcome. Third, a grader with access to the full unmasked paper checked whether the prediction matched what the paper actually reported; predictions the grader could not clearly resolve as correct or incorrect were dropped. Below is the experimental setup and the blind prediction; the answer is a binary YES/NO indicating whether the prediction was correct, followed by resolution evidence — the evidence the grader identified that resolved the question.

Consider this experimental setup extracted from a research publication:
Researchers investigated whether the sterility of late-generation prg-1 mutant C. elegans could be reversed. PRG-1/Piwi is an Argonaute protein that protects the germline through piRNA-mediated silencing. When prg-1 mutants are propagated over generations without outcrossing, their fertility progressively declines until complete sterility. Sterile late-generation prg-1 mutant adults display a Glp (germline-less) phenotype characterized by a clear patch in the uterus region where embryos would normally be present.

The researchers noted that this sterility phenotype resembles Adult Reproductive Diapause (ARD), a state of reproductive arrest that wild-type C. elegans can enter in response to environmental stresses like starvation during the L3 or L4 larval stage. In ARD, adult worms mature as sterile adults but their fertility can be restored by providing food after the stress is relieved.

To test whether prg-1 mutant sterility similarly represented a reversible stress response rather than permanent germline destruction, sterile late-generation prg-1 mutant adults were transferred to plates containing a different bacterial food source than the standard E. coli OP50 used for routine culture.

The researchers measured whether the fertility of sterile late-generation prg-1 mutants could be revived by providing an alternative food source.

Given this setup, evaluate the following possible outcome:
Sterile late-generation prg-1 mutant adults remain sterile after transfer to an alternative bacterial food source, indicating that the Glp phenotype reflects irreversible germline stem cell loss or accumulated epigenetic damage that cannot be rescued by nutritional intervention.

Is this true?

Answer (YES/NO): NO